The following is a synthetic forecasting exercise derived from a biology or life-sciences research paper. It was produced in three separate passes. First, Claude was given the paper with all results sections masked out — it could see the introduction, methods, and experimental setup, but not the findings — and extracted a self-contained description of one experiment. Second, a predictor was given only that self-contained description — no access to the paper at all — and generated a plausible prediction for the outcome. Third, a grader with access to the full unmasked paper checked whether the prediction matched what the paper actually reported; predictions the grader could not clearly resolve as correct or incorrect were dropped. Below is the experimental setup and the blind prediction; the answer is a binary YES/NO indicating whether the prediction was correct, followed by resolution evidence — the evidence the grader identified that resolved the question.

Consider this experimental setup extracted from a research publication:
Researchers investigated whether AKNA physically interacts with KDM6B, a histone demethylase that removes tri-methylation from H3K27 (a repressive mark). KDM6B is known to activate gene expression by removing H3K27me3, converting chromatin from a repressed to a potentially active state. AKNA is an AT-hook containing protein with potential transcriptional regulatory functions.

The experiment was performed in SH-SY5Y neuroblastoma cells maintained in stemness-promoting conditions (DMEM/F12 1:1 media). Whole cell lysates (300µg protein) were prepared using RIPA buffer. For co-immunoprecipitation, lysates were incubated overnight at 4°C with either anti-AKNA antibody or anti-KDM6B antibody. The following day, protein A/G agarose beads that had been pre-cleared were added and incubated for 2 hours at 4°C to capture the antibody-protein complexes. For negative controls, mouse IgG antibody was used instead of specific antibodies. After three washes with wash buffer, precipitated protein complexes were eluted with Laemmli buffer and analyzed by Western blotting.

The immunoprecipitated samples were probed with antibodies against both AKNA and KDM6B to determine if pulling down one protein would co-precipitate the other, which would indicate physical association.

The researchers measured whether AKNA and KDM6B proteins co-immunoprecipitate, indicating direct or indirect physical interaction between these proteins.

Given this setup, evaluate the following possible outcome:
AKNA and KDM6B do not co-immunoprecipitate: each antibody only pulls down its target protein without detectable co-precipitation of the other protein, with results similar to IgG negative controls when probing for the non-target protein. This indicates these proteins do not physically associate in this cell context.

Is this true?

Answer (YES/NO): NO